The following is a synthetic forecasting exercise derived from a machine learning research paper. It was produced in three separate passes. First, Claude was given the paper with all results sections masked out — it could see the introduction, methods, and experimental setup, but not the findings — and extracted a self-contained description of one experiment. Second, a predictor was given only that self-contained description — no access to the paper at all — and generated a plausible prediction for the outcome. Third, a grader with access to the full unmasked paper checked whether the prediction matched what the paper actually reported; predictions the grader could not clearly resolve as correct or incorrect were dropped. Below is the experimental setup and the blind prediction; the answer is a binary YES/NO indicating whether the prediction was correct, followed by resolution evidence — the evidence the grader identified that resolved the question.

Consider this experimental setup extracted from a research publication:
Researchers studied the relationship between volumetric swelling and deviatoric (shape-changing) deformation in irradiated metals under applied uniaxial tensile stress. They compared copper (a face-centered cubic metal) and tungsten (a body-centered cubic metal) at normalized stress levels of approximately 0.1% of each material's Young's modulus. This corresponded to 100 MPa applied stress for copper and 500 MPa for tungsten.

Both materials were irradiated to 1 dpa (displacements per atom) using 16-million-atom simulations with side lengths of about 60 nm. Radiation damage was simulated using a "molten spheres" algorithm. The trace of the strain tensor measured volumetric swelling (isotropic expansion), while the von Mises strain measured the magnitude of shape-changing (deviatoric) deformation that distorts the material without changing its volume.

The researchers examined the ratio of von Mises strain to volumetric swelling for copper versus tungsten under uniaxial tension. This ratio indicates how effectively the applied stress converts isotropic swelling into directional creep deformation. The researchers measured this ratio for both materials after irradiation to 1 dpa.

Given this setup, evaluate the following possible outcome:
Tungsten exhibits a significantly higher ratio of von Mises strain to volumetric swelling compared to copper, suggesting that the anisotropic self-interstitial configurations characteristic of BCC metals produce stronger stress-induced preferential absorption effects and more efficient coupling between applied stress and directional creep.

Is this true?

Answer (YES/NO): YES